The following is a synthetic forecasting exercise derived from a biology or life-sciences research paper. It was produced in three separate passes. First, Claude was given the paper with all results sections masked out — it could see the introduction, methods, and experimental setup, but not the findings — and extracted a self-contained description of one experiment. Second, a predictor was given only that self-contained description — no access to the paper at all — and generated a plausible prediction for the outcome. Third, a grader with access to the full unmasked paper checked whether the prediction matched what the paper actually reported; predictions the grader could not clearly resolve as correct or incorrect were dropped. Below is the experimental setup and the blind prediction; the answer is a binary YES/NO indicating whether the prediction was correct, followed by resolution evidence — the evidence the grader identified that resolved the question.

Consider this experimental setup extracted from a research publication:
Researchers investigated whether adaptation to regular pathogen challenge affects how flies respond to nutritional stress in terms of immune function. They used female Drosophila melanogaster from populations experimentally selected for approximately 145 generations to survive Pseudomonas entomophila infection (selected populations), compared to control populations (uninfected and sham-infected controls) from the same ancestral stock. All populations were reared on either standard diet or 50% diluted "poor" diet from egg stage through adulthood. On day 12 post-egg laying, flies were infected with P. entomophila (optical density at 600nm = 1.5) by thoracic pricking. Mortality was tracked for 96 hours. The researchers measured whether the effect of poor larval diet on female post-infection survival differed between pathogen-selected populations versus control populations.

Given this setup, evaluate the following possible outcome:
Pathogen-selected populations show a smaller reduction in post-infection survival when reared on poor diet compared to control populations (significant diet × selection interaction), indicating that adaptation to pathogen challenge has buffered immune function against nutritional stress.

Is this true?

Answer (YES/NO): YES